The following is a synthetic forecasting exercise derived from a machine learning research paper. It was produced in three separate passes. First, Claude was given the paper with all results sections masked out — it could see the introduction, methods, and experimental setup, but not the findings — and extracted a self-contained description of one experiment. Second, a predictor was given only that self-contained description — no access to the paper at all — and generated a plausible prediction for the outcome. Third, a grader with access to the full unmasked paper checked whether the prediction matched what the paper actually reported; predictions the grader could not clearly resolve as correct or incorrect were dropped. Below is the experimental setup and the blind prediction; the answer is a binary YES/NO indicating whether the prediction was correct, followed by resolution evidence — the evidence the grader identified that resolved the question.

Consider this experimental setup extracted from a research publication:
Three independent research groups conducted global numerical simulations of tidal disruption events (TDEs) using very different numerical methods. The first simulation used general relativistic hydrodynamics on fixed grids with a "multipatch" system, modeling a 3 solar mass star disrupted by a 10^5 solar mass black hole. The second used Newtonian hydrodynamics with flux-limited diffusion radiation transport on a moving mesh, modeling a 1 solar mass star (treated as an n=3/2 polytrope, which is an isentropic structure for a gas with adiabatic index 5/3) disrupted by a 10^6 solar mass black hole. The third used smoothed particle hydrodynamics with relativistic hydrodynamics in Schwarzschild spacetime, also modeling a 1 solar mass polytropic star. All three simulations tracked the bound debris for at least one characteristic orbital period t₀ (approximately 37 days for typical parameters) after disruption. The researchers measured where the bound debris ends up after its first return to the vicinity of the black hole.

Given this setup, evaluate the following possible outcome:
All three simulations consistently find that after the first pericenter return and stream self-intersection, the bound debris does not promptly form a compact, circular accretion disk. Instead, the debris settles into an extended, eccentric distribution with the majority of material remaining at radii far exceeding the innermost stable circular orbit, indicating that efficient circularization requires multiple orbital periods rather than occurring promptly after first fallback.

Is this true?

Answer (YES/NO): YES